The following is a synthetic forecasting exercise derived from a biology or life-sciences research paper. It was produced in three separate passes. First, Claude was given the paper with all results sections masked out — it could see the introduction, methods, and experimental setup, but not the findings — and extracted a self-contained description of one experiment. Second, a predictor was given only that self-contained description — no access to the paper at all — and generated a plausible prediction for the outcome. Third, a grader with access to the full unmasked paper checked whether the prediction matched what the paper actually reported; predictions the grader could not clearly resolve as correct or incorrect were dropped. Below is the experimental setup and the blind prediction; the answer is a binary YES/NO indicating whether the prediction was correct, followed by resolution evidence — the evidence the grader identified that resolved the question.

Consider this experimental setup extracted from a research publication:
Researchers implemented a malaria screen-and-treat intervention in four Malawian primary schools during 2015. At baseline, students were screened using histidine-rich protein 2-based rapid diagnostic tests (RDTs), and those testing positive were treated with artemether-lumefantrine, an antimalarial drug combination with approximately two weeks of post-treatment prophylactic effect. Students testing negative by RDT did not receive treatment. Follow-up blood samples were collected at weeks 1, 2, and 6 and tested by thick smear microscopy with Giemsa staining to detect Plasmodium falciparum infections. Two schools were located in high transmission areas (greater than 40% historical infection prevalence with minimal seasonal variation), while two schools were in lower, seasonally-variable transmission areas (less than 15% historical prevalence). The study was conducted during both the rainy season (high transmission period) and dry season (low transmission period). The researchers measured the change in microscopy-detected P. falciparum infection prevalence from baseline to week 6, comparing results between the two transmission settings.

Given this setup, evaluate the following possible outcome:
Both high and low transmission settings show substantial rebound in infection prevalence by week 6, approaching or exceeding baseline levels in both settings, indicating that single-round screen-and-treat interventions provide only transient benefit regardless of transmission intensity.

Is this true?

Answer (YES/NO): NO